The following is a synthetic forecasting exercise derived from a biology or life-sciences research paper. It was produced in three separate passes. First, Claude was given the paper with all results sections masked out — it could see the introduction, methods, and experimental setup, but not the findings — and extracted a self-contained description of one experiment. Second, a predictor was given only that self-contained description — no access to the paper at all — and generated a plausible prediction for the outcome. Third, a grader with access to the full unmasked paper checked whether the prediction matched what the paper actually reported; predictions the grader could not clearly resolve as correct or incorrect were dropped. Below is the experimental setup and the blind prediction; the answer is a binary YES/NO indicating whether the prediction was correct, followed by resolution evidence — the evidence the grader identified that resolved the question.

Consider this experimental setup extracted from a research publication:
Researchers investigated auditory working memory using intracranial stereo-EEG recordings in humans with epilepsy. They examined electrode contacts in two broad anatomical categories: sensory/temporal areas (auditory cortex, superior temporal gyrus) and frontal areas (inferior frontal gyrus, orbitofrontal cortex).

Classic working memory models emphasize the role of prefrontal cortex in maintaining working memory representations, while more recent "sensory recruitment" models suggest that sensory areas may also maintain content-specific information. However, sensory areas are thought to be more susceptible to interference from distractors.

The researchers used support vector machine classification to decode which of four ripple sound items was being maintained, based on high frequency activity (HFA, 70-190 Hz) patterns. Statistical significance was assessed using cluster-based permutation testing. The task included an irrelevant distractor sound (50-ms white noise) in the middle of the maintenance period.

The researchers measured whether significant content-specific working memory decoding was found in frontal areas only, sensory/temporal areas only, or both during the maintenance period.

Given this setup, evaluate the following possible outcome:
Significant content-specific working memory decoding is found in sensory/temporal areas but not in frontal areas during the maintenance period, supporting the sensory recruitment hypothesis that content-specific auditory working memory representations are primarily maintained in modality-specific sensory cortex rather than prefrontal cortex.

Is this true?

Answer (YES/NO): NO